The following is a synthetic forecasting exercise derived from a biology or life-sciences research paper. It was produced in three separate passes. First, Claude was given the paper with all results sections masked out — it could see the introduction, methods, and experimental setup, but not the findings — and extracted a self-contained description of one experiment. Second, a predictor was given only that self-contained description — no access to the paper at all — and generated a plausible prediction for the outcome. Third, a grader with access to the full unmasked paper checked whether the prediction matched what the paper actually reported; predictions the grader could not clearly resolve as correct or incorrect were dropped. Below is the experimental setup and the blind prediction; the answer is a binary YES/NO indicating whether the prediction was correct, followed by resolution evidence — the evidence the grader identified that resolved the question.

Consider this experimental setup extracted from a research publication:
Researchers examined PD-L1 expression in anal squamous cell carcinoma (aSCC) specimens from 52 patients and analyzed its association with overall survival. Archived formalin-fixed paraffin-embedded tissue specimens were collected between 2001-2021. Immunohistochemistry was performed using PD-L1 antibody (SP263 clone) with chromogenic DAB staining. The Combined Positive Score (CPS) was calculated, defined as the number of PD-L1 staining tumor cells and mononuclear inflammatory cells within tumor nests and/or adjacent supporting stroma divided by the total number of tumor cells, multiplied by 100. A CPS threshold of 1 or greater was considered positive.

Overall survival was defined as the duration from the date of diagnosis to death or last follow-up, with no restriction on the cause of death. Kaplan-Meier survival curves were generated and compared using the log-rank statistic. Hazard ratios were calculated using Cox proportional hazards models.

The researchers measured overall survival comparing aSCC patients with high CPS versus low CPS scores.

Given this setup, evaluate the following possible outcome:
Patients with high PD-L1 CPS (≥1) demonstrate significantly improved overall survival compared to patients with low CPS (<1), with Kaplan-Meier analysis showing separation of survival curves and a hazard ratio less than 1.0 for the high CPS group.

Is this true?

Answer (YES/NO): YES